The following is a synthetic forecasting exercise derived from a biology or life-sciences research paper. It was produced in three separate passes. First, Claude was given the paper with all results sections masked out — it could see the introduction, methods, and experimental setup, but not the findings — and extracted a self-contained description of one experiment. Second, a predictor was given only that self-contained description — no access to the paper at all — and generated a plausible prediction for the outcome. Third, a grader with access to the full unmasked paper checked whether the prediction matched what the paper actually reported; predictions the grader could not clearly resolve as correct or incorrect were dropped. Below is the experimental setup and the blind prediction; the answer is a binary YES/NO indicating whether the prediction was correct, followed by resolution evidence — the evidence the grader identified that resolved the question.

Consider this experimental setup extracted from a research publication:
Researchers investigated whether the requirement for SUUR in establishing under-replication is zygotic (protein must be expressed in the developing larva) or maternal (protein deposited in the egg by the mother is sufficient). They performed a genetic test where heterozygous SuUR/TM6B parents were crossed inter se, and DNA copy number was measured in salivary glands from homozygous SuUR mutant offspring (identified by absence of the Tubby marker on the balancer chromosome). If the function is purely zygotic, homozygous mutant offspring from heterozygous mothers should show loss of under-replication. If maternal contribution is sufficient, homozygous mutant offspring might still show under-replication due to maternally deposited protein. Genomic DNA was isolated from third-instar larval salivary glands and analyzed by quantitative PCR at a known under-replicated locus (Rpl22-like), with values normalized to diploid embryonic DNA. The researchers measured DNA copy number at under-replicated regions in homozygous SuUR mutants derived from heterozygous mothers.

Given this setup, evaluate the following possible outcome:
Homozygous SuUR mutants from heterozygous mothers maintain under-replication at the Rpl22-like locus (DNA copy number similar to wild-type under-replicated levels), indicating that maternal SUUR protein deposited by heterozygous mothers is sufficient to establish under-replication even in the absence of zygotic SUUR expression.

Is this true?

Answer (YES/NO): NO